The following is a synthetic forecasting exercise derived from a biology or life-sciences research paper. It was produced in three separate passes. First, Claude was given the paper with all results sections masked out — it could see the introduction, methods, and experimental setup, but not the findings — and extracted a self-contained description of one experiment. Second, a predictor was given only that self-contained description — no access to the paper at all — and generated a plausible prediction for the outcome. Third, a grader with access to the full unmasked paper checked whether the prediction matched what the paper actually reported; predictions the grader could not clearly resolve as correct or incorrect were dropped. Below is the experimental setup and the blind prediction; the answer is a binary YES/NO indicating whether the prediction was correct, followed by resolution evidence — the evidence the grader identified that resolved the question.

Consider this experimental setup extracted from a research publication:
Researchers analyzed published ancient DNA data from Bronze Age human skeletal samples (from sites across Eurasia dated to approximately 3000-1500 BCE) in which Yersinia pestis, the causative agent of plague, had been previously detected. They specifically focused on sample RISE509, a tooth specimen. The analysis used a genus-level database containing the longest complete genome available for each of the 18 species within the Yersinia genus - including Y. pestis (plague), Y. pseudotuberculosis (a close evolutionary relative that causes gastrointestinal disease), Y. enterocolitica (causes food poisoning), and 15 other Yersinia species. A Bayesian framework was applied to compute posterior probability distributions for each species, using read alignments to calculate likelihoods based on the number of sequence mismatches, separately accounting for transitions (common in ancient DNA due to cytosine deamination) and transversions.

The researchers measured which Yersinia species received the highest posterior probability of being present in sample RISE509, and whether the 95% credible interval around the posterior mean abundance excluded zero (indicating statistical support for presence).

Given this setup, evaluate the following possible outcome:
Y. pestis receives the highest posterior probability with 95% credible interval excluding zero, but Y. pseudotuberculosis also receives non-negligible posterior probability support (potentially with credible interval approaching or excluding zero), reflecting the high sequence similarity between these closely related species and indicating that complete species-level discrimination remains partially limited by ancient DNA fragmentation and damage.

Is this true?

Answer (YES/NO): YES